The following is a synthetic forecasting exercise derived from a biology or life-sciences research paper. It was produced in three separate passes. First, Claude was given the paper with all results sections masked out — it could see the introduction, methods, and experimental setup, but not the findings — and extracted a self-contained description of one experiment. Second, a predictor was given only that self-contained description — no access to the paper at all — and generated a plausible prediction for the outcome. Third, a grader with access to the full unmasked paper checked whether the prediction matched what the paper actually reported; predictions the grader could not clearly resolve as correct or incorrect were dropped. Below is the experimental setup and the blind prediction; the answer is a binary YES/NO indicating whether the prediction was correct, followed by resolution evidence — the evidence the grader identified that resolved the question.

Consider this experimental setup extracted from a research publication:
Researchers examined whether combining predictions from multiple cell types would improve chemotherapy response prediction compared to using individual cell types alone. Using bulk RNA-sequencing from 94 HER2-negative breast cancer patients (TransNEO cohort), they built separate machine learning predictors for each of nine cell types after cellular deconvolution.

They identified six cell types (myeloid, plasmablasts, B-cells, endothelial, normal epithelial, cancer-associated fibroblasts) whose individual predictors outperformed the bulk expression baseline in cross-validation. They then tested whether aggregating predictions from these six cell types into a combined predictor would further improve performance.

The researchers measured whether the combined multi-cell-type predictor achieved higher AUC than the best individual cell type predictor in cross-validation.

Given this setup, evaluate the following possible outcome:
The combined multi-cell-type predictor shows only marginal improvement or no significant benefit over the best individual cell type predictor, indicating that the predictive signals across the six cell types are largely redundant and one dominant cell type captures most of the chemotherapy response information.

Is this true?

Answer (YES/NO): NO